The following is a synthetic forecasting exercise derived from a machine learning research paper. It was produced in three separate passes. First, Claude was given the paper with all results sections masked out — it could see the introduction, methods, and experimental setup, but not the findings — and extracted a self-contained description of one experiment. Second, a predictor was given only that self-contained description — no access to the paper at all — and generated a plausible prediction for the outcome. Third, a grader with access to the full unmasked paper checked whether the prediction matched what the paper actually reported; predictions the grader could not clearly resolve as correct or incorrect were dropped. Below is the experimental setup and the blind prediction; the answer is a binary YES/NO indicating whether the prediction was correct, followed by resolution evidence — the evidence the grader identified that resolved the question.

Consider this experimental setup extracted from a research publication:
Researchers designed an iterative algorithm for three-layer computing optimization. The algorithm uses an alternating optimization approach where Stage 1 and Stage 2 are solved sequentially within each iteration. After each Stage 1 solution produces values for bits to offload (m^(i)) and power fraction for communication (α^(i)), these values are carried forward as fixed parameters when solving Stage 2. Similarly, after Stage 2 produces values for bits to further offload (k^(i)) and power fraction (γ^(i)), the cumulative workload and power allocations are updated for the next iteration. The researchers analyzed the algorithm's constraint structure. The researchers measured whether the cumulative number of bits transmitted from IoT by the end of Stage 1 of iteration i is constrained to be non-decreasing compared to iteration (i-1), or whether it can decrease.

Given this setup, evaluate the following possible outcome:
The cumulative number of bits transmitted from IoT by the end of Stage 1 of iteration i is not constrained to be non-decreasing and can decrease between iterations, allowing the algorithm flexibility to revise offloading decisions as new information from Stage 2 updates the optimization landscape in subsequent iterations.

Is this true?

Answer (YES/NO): NO